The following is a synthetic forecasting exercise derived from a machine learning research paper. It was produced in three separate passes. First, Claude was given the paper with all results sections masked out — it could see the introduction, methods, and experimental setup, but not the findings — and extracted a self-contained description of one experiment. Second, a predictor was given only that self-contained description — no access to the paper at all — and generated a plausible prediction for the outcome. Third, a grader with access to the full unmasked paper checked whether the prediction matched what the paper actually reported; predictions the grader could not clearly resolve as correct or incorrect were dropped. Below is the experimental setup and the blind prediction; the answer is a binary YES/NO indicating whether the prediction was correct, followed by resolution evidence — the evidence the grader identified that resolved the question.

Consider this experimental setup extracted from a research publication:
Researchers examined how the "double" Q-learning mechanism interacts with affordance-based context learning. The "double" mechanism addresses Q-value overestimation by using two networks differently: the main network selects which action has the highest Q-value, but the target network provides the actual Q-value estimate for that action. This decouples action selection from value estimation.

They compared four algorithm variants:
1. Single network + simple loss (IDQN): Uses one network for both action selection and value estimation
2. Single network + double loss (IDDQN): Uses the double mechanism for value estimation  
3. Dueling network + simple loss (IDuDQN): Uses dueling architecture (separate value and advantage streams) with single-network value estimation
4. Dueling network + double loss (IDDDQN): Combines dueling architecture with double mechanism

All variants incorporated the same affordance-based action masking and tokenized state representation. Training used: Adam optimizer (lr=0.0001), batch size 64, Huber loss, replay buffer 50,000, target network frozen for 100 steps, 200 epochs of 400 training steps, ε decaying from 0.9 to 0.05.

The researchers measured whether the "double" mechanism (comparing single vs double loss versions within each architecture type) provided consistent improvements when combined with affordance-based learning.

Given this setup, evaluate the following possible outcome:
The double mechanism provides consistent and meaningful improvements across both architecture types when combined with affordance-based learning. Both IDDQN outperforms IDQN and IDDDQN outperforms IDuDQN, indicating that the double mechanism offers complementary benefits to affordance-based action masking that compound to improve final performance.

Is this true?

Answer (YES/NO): NO